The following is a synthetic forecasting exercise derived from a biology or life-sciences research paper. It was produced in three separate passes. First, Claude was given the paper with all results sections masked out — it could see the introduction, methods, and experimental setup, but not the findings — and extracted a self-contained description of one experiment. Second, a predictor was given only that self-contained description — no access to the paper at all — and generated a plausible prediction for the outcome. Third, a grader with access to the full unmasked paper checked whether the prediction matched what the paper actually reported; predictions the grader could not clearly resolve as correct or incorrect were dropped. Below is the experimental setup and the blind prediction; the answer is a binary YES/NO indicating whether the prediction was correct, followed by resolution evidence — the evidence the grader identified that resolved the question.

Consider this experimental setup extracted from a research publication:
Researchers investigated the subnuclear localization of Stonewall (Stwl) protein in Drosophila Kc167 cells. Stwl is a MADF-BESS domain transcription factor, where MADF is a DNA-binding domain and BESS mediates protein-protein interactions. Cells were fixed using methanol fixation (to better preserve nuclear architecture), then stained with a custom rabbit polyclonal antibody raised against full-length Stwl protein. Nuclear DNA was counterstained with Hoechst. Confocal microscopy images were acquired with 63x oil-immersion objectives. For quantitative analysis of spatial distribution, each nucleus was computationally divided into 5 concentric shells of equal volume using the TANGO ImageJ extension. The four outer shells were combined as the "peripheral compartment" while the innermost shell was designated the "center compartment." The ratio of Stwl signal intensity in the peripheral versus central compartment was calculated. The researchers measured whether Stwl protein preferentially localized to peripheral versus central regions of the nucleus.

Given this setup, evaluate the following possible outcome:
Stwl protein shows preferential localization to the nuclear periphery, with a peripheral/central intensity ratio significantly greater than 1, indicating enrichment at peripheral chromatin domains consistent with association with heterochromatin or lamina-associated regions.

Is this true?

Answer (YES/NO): YES